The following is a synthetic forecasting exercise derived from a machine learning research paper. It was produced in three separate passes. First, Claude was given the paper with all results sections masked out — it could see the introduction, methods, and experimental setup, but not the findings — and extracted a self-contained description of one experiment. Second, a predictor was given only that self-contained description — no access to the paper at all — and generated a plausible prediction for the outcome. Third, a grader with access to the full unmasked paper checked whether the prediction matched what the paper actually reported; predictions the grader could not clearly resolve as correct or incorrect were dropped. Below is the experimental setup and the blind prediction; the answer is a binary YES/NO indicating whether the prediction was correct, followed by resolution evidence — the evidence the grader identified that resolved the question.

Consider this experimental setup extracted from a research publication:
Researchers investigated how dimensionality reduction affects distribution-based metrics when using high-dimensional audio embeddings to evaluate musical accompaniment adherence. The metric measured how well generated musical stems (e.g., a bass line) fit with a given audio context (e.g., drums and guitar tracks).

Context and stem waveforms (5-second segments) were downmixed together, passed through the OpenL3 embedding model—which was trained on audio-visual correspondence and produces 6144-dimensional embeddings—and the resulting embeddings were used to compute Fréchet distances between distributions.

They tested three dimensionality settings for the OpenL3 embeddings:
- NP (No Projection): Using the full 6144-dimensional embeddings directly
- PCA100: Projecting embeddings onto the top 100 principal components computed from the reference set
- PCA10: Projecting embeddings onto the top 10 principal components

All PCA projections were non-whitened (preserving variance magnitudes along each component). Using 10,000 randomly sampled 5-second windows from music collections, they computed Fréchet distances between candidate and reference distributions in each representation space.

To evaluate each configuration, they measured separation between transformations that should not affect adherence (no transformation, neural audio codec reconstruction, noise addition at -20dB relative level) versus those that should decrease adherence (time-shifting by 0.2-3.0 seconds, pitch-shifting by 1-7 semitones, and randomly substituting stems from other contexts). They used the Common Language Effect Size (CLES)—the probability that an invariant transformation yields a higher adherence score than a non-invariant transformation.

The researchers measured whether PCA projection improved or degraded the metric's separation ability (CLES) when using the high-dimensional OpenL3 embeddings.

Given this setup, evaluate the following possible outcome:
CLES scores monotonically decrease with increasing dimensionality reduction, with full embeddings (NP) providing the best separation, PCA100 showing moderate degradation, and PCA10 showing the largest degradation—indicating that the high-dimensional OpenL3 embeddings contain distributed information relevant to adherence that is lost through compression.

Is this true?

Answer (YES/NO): YES